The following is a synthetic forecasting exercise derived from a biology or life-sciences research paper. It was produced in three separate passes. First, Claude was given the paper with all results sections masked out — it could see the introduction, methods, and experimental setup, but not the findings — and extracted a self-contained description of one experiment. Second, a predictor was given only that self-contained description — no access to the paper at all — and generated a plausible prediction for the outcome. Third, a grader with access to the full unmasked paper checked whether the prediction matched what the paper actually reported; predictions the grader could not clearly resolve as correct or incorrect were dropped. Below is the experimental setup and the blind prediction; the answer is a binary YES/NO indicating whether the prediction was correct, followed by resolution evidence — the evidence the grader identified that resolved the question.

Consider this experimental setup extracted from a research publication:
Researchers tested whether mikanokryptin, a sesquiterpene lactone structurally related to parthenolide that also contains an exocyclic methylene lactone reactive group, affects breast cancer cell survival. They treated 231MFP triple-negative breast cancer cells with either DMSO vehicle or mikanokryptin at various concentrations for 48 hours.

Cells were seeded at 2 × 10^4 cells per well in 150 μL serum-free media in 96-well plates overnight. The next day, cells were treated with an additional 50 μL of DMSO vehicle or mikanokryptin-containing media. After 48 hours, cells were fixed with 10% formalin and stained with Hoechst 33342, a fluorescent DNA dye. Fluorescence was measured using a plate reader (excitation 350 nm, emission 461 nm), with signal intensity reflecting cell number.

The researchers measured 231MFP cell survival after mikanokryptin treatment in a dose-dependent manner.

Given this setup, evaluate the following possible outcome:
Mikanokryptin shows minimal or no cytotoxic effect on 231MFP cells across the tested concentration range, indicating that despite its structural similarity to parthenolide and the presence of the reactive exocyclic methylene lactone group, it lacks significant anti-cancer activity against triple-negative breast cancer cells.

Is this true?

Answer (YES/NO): NO